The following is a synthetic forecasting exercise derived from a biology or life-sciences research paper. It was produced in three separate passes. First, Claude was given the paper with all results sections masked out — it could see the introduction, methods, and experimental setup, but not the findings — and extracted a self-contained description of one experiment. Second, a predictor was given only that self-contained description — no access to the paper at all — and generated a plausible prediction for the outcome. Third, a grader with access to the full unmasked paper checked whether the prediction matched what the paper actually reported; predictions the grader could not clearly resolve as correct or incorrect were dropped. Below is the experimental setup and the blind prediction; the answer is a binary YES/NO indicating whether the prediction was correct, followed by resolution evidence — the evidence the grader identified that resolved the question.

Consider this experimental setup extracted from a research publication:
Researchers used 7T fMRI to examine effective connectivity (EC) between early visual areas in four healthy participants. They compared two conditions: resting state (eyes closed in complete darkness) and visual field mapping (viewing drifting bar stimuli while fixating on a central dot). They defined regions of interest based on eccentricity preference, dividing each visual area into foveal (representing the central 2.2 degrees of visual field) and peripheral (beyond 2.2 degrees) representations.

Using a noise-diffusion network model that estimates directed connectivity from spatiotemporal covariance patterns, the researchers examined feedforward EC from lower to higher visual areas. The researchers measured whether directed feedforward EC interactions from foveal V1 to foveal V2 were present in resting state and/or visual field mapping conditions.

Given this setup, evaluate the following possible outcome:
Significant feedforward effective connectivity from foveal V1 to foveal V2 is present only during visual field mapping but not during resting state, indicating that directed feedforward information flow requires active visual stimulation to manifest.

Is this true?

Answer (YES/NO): YES